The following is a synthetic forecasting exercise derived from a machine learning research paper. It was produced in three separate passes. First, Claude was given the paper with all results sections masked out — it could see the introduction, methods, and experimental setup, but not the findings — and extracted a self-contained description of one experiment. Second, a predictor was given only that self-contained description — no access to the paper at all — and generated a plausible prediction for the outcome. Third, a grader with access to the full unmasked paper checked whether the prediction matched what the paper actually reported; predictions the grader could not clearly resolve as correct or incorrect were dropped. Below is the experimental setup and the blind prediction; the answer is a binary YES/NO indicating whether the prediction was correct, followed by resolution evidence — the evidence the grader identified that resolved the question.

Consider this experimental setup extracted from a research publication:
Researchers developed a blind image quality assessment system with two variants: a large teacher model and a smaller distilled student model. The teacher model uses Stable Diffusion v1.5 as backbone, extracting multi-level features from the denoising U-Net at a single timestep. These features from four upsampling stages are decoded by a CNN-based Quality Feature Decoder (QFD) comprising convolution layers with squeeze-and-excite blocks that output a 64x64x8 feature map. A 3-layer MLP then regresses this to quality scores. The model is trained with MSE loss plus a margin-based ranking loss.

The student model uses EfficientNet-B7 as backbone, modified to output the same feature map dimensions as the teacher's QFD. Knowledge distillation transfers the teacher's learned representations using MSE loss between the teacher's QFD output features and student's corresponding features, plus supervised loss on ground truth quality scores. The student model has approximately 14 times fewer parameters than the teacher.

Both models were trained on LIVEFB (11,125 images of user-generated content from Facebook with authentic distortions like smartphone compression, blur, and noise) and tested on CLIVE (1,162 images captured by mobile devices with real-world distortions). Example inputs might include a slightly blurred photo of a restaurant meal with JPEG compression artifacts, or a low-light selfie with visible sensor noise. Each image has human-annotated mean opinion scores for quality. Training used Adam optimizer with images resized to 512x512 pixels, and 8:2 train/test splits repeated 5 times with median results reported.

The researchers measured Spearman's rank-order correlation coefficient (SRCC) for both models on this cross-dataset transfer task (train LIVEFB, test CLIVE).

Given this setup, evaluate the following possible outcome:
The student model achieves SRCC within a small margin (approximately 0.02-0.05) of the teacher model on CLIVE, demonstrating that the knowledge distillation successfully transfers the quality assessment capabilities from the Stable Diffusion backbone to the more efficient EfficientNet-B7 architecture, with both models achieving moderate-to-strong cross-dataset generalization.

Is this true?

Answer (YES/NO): NO